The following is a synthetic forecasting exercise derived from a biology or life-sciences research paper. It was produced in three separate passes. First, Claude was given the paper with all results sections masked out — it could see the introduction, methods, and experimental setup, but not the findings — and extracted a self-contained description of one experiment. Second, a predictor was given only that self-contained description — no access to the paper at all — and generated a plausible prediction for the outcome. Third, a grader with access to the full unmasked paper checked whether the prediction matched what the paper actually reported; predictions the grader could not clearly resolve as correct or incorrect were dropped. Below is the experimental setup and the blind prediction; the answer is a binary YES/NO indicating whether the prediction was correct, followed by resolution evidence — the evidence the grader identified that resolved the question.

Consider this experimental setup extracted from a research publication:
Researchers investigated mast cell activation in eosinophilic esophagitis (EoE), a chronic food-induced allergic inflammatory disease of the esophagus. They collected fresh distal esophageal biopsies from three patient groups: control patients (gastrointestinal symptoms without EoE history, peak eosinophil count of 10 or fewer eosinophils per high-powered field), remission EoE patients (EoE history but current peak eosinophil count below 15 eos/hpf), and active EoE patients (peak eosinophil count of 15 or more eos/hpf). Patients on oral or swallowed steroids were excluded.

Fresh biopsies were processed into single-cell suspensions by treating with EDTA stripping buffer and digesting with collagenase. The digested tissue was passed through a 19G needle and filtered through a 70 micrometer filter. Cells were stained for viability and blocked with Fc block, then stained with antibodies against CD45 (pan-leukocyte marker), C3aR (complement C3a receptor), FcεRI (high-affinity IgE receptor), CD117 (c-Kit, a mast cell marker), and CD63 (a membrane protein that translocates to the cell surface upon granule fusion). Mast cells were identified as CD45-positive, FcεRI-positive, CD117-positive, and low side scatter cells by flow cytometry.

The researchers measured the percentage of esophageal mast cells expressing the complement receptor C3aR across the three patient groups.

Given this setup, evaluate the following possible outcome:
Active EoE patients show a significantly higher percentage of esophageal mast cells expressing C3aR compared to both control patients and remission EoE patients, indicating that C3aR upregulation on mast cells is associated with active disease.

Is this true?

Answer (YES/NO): NO